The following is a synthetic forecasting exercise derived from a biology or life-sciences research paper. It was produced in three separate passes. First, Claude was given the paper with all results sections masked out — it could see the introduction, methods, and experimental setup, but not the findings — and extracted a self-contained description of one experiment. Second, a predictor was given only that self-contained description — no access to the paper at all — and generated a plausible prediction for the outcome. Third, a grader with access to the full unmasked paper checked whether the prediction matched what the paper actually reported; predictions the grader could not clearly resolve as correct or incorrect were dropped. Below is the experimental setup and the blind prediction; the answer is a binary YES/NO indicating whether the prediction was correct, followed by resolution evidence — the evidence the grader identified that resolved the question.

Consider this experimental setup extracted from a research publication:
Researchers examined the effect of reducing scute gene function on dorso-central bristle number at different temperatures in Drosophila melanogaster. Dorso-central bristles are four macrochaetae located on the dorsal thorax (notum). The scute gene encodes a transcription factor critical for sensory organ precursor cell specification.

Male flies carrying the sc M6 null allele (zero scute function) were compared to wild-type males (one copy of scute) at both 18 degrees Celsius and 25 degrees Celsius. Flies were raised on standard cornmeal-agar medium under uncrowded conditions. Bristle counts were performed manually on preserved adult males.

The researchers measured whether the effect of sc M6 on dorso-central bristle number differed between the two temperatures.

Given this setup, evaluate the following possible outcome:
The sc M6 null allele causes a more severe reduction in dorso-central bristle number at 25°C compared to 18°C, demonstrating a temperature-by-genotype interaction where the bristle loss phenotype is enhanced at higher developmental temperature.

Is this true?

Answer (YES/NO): YES